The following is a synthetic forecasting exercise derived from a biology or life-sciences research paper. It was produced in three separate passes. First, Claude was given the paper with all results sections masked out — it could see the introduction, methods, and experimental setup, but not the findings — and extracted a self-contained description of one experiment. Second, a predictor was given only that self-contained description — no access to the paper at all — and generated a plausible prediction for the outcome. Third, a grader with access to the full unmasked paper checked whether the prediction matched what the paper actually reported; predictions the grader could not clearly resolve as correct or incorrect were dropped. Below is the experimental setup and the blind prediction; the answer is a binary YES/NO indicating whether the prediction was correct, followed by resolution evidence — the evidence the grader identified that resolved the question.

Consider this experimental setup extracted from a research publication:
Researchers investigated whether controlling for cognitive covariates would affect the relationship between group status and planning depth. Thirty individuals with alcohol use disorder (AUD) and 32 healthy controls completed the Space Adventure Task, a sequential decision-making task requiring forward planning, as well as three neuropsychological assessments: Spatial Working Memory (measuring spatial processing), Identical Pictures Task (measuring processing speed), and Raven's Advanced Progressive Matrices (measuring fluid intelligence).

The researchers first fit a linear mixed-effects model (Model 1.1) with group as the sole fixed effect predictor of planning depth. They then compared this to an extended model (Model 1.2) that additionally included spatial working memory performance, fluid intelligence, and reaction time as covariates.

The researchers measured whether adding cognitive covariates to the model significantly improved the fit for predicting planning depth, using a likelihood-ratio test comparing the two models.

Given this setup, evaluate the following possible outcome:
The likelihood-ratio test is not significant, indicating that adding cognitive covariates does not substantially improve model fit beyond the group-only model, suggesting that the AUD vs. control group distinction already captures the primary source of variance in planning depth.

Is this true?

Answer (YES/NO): NO